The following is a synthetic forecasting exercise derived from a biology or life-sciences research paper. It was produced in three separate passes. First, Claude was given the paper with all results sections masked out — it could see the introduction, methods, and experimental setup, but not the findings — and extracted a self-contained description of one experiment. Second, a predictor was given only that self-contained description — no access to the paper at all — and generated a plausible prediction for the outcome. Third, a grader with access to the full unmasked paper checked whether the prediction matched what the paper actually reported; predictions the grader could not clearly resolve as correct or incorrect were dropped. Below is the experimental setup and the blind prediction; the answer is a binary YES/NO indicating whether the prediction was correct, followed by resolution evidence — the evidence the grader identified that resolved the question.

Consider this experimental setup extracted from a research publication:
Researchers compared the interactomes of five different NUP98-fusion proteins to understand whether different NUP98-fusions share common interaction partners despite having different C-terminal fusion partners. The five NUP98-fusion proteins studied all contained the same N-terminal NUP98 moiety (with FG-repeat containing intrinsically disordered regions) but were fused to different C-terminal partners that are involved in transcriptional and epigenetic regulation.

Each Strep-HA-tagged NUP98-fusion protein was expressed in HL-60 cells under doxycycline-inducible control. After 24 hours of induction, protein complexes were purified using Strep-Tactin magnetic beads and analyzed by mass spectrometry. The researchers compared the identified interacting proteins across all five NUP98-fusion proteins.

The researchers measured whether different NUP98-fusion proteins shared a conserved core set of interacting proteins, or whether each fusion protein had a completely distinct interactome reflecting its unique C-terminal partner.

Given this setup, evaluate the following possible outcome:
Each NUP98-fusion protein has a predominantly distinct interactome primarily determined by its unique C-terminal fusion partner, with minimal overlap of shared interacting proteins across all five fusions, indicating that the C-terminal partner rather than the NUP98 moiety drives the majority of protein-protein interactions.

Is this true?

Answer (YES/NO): NO